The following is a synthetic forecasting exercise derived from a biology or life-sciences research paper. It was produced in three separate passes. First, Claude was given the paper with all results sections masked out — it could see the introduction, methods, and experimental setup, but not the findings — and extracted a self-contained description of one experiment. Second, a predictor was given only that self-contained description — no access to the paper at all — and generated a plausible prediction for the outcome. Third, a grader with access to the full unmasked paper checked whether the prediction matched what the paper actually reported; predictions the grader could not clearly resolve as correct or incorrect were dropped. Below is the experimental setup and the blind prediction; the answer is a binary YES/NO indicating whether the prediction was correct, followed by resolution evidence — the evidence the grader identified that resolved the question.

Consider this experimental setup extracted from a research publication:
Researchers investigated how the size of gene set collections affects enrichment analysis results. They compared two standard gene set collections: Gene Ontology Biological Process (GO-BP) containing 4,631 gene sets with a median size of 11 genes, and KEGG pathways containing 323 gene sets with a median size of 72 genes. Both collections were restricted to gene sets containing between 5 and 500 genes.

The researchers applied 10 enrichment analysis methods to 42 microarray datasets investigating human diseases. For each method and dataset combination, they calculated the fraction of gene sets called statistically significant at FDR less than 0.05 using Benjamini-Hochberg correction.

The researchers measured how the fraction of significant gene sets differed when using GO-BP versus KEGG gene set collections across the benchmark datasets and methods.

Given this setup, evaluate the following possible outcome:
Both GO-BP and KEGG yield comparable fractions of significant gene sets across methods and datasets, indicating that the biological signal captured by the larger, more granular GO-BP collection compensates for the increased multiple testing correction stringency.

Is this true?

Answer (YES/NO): NO